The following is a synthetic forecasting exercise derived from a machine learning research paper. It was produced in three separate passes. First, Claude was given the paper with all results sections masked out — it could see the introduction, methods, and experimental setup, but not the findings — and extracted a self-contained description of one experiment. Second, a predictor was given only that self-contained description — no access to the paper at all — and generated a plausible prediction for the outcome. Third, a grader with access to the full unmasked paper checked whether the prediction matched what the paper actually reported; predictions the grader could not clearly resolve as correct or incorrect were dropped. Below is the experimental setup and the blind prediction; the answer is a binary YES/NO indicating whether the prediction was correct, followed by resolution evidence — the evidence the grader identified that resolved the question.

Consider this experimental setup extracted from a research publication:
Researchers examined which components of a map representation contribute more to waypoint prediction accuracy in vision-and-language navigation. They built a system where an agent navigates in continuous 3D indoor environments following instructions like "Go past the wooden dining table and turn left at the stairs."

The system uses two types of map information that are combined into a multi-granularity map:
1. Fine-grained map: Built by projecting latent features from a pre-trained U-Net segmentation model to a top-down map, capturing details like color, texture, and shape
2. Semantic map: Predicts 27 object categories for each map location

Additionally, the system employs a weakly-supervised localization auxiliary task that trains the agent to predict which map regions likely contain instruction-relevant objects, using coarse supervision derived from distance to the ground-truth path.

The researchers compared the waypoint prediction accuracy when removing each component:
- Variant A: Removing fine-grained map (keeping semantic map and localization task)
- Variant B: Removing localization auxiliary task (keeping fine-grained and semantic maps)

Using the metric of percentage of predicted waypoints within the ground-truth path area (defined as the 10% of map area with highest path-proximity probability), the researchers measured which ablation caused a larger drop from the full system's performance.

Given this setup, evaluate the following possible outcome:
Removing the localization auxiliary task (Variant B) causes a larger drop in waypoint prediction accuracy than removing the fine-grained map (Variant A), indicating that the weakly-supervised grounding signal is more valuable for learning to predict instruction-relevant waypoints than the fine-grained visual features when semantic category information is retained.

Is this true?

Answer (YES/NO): YES